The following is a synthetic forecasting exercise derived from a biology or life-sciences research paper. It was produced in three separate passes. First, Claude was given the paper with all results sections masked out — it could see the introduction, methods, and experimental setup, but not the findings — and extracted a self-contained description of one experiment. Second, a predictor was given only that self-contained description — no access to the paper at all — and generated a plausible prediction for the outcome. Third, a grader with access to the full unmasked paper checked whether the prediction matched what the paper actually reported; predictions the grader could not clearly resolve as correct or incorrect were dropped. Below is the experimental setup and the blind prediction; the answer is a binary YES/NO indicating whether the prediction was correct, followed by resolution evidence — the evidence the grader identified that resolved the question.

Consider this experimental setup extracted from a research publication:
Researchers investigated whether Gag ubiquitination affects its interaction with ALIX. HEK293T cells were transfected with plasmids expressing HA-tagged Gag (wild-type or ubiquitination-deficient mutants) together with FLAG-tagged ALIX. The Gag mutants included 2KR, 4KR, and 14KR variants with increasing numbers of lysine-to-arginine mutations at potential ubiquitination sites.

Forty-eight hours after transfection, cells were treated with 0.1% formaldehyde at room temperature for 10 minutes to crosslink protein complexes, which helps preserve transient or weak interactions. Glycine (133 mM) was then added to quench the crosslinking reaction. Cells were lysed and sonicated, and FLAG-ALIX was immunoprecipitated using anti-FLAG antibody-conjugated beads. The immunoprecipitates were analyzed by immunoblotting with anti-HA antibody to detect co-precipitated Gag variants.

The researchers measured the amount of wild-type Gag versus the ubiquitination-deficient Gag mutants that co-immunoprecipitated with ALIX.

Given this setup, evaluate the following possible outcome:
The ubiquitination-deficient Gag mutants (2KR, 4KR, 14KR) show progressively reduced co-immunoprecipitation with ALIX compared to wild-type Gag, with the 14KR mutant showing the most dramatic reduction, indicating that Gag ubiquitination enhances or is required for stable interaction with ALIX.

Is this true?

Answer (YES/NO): YES